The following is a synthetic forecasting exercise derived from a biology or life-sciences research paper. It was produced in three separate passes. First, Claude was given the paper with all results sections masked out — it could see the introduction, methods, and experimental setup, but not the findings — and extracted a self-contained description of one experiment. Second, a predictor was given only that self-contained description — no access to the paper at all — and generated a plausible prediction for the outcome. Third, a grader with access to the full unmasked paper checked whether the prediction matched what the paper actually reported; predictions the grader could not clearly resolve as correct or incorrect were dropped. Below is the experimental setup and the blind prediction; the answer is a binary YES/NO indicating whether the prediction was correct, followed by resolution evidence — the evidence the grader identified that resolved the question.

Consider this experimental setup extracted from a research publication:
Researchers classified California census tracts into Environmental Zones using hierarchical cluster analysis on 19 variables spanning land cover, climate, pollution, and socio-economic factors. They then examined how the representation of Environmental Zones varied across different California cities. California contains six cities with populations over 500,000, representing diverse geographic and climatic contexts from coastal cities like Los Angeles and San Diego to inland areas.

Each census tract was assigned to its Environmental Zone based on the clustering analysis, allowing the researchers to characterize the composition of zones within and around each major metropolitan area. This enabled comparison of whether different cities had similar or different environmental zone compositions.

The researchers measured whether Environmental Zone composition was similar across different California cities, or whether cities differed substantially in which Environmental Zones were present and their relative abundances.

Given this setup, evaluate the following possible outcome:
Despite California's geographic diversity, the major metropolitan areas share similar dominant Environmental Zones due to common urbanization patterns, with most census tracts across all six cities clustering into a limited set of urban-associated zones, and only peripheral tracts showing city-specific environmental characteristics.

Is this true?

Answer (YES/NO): NO